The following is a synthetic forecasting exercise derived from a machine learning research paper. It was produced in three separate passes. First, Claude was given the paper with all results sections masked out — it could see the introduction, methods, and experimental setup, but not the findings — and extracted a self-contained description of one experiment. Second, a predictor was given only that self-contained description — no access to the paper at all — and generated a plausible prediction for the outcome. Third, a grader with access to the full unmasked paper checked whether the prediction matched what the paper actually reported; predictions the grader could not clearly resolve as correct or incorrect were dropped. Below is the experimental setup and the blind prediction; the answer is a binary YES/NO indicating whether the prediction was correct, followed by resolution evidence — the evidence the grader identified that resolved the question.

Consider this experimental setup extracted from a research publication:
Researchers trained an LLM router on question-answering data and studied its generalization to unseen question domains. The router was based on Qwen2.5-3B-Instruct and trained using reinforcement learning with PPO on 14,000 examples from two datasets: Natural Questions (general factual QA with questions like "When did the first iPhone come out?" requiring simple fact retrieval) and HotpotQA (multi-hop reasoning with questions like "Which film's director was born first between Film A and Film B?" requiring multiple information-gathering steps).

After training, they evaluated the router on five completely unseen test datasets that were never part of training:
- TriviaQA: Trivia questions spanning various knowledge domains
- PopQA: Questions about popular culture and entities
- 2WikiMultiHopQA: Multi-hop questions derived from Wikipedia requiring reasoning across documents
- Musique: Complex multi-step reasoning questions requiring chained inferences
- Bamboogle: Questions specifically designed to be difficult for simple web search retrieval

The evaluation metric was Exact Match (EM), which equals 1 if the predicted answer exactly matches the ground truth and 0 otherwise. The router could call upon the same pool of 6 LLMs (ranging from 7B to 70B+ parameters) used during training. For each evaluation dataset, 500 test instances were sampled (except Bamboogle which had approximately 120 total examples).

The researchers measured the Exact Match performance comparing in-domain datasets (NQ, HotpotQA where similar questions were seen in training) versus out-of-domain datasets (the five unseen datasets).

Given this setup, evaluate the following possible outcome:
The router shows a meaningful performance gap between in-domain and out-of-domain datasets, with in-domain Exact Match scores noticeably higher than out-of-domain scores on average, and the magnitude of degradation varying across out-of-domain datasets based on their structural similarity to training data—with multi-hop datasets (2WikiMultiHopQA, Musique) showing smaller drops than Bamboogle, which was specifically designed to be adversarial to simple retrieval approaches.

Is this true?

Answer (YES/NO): NO